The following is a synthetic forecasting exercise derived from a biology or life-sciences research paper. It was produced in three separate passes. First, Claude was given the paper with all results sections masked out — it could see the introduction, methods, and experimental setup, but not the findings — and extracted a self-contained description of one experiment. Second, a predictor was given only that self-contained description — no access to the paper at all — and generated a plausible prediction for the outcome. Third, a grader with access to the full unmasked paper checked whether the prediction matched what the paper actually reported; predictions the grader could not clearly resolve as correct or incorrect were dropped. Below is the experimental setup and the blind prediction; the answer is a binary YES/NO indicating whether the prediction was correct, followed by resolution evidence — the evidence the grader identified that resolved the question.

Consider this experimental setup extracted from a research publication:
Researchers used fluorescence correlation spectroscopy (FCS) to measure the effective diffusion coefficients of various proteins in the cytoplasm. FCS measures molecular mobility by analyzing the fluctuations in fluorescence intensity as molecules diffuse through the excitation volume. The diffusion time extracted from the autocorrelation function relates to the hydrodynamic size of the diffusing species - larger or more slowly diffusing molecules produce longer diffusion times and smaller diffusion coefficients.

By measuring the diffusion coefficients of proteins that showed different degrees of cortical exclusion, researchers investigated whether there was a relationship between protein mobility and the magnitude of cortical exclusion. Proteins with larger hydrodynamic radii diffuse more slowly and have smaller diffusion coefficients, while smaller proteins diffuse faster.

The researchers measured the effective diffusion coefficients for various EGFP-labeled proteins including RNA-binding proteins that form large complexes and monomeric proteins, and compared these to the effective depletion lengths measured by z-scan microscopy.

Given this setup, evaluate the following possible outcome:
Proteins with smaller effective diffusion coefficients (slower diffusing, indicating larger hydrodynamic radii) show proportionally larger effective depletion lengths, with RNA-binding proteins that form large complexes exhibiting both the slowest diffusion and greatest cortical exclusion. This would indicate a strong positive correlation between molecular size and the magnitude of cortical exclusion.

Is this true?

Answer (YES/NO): YES